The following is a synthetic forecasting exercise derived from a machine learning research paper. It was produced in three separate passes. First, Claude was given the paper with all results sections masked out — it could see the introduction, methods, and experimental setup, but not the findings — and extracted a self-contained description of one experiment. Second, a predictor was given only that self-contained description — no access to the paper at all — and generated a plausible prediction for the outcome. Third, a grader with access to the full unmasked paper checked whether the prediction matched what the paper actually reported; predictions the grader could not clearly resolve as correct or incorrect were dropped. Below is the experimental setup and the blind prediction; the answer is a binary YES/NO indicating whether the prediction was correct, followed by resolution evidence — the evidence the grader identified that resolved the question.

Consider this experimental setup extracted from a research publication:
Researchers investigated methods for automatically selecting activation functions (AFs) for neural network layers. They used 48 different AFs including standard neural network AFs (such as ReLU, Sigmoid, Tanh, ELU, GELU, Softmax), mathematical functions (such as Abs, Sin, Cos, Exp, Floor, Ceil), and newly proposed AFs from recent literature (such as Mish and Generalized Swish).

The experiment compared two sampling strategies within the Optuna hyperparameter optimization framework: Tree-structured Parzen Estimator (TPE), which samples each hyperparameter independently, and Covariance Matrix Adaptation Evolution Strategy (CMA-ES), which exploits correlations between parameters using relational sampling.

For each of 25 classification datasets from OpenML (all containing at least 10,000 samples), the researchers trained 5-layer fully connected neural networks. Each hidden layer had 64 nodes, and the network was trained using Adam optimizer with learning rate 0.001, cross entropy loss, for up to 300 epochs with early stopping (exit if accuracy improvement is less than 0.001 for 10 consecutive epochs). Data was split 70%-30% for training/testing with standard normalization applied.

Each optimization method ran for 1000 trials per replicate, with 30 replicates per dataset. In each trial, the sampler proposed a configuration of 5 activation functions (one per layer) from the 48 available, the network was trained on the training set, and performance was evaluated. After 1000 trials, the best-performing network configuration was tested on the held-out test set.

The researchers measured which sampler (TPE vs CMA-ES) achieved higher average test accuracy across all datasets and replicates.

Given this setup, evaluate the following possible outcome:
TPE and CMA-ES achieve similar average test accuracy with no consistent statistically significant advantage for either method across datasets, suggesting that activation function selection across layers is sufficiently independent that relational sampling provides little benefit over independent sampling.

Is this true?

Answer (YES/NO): NO